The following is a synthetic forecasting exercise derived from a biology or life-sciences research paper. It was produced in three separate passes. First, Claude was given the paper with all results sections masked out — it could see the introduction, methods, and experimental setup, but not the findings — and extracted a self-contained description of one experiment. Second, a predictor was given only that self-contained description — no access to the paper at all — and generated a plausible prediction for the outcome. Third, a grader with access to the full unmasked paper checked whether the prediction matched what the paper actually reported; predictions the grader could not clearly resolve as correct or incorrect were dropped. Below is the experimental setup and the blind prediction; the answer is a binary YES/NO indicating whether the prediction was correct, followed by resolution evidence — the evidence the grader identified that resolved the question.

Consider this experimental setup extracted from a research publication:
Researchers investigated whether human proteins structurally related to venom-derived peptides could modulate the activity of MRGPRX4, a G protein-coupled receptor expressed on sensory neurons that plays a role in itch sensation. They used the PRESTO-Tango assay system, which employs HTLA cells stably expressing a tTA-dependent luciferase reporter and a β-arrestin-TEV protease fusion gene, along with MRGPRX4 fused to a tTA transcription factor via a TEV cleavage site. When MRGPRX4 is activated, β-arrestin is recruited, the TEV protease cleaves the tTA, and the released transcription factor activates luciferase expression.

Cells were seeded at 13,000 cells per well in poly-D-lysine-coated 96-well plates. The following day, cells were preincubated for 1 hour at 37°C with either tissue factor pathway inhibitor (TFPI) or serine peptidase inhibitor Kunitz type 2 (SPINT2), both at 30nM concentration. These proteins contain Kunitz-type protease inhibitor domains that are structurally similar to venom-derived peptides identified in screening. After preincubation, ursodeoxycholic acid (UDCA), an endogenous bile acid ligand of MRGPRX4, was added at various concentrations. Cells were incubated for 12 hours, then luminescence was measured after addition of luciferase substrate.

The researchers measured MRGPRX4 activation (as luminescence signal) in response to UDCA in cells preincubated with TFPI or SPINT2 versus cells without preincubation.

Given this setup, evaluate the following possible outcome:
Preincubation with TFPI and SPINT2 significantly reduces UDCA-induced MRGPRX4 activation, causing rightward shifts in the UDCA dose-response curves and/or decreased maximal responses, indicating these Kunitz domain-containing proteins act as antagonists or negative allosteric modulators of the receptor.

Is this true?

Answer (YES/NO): NO